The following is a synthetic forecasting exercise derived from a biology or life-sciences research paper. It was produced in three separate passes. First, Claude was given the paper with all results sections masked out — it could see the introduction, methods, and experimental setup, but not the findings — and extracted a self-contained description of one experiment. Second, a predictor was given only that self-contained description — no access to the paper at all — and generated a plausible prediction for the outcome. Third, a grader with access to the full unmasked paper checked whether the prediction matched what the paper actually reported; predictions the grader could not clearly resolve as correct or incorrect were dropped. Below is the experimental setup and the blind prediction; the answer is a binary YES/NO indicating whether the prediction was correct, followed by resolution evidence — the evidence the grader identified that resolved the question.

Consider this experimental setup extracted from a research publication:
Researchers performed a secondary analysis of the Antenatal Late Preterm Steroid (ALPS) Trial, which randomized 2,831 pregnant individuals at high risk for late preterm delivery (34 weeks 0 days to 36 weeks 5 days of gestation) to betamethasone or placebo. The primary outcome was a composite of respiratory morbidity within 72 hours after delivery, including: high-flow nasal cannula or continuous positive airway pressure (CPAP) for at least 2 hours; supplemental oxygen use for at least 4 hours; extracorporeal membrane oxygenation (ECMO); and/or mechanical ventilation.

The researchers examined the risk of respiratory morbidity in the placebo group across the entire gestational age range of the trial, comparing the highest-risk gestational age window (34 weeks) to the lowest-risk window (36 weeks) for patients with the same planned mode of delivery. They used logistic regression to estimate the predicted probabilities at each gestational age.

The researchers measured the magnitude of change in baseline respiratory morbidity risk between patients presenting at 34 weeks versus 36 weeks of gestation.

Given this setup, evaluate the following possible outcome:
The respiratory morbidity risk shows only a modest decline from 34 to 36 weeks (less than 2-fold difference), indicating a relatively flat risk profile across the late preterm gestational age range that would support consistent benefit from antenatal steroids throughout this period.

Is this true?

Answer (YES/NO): NO